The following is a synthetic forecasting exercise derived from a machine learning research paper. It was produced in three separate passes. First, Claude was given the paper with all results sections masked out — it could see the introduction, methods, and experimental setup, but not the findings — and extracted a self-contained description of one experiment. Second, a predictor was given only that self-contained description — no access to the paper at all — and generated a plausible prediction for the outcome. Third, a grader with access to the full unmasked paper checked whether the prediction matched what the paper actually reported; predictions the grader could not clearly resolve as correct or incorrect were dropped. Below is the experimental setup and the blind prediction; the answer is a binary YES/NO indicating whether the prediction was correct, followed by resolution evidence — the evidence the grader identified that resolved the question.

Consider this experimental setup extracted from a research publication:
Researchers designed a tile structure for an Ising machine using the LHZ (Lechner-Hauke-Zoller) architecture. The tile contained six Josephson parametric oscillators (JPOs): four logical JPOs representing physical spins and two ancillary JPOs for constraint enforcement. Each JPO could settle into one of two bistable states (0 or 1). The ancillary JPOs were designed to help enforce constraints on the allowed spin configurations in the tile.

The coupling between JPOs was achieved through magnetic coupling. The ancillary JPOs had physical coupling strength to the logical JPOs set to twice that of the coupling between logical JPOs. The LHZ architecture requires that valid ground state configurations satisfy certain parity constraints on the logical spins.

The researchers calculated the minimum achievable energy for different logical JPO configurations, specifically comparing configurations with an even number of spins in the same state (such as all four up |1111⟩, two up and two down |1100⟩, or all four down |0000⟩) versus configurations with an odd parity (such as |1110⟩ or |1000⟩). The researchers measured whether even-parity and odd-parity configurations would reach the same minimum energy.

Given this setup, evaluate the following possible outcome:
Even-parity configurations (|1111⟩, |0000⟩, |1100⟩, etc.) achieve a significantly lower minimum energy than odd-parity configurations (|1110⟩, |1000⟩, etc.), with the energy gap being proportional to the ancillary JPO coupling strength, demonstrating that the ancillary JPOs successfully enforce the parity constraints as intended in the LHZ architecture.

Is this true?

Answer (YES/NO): YES